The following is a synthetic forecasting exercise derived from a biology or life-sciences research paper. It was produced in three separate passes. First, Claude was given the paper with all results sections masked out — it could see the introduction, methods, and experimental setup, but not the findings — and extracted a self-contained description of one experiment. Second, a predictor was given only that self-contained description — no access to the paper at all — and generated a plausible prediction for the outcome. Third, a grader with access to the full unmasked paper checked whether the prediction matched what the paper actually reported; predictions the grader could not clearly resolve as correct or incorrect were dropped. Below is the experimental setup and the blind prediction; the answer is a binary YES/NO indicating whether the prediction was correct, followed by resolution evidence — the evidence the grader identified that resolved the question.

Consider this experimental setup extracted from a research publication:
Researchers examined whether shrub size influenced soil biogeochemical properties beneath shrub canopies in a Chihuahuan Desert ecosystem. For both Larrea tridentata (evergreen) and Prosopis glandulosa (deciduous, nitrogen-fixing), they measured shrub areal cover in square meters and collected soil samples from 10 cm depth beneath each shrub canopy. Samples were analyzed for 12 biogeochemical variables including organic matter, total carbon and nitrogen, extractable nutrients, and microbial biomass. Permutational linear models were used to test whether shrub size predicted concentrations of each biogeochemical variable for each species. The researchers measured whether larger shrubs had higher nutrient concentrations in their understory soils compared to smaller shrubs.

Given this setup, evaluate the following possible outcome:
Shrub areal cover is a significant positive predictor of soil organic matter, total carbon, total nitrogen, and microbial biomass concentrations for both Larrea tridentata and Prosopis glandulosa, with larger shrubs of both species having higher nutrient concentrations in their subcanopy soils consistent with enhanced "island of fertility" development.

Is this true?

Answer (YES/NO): NO